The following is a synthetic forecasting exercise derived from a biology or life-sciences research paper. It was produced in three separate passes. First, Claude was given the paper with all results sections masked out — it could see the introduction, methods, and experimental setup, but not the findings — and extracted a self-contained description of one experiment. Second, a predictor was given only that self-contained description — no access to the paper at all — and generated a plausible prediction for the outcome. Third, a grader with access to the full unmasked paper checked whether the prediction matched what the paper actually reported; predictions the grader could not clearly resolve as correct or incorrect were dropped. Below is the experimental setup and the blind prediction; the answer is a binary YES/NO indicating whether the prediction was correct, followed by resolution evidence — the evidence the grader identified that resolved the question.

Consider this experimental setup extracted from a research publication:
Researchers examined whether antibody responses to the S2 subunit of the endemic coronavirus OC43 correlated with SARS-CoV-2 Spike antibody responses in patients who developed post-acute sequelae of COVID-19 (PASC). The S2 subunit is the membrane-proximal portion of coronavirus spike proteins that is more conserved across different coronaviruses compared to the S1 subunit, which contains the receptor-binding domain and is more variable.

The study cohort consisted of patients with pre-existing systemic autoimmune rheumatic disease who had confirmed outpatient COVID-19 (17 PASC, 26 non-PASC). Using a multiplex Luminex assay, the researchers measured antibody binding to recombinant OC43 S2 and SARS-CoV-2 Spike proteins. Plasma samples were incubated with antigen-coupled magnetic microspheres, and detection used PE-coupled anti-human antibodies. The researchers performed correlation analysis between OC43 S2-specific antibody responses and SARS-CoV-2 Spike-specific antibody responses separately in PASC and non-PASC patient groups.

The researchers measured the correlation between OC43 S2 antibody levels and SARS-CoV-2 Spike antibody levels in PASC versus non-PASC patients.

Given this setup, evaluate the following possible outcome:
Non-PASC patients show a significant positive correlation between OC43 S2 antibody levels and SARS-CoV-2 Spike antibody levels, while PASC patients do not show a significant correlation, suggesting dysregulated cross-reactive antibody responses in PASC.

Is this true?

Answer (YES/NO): NO